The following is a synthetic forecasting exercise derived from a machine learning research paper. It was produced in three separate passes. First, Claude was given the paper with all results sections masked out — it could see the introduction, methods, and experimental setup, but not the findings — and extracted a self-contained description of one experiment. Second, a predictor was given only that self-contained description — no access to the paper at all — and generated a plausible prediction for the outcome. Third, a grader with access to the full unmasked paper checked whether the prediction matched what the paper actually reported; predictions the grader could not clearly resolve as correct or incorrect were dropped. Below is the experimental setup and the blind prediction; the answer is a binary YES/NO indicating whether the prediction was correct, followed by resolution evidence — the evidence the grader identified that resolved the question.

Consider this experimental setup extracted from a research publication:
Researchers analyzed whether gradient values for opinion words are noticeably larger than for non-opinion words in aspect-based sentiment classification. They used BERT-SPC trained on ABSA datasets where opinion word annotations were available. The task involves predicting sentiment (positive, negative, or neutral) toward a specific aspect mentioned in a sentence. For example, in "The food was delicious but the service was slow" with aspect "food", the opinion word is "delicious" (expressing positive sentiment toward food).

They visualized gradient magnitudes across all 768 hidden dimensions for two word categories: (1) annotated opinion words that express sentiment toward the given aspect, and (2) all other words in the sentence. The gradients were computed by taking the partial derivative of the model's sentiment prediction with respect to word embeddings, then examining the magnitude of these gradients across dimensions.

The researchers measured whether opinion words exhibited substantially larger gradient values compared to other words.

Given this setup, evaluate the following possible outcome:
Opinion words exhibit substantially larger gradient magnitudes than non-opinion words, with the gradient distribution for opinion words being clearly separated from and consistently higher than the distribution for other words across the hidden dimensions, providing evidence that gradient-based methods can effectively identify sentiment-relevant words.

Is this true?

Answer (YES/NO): YES